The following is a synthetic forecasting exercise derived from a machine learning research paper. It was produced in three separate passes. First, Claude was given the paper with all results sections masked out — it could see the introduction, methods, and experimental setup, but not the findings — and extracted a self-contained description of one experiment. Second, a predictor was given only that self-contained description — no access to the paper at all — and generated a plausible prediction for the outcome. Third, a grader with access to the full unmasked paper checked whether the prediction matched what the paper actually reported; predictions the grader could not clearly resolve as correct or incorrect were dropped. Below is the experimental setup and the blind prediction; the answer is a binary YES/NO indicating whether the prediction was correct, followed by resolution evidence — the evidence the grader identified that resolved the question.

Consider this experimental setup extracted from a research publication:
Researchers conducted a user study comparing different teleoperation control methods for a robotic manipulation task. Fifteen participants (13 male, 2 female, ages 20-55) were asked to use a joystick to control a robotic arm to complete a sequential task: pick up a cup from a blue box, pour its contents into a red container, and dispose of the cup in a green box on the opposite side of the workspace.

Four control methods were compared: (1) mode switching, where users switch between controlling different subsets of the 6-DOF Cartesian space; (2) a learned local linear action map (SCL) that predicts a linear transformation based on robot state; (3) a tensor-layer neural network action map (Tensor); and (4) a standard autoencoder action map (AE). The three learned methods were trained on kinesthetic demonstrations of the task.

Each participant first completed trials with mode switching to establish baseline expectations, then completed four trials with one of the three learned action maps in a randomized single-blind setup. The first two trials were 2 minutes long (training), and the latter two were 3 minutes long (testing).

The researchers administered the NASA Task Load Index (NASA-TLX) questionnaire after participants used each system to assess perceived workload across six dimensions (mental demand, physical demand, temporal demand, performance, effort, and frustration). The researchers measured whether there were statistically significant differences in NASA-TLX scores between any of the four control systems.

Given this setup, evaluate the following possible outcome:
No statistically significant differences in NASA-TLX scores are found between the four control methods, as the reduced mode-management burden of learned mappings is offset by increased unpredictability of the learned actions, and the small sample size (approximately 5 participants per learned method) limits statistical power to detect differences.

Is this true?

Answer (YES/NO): YES